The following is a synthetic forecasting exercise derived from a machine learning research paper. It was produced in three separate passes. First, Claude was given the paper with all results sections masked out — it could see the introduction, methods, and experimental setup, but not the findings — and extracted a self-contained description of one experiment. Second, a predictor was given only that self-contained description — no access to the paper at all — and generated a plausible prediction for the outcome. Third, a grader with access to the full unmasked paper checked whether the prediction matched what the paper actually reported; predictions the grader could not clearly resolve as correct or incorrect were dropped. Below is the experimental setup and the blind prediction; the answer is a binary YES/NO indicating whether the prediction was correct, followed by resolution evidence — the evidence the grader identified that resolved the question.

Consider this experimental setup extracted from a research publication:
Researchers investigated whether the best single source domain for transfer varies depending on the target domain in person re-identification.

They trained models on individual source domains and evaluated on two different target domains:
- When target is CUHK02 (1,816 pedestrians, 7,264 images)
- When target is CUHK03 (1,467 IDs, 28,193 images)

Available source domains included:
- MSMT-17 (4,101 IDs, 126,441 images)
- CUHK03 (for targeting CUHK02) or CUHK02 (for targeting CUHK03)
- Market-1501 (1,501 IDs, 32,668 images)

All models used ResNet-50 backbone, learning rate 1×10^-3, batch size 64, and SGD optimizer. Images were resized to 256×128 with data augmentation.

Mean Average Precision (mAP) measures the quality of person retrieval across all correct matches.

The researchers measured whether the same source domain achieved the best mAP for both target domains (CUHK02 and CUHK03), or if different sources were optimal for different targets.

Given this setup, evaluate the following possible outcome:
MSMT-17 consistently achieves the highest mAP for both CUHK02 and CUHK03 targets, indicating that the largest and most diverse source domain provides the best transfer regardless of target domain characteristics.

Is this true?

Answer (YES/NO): NO